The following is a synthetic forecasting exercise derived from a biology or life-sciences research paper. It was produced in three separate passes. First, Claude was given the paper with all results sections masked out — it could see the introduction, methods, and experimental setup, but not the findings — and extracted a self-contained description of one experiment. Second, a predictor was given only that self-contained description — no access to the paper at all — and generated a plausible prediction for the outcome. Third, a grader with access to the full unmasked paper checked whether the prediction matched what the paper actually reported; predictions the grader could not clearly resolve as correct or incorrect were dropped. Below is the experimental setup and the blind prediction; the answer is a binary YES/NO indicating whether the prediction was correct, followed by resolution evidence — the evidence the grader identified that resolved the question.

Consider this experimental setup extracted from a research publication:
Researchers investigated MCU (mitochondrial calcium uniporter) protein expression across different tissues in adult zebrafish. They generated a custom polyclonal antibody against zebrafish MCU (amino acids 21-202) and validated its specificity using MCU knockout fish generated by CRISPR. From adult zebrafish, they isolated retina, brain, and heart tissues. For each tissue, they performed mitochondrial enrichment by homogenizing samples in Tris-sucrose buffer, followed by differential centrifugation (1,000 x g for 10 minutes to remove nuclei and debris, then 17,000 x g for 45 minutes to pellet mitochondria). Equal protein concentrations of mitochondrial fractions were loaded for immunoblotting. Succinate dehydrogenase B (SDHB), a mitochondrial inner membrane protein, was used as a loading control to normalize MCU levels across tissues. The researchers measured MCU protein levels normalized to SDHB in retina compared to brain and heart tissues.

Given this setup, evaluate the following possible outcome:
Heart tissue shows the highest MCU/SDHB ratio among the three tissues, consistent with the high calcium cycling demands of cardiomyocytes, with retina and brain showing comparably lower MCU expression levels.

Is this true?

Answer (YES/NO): NO